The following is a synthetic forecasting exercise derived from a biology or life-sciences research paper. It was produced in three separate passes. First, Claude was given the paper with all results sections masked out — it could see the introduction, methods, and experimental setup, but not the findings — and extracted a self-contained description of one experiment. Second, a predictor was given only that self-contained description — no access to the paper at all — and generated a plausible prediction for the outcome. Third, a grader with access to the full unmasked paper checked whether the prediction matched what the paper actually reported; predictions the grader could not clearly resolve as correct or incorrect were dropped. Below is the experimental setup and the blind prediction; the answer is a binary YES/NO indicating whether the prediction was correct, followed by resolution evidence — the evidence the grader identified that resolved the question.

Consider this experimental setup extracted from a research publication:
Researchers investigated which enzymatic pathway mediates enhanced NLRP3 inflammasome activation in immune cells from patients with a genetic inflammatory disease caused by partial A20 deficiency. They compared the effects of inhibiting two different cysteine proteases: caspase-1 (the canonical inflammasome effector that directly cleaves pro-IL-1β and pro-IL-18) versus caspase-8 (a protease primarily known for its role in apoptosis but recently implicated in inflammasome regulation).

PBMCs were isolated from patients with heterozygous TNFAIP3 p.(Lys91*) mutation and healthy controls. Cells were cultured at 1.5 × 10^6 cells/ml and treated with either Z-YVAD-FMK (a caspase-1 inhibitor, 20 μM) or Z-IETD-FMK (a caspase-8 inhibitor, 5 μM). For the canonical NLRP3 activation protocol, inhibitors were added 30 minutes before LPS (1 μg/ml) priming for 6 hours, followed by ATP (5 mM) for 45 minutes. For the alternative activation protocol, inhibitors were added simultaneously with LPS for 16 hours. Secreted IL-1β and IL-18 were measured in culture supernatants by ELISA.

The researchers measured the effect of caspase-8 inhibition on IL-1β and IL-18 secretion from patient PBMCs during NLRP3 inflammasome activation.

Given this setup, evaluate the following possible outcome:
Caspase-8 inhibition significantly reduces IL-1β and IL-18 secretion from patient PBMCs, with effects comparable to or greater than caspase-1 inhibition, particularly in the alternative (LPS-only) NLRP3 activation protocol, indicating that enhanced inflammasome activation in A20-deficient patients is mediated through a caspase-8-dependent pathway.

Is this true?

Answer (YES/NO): NO